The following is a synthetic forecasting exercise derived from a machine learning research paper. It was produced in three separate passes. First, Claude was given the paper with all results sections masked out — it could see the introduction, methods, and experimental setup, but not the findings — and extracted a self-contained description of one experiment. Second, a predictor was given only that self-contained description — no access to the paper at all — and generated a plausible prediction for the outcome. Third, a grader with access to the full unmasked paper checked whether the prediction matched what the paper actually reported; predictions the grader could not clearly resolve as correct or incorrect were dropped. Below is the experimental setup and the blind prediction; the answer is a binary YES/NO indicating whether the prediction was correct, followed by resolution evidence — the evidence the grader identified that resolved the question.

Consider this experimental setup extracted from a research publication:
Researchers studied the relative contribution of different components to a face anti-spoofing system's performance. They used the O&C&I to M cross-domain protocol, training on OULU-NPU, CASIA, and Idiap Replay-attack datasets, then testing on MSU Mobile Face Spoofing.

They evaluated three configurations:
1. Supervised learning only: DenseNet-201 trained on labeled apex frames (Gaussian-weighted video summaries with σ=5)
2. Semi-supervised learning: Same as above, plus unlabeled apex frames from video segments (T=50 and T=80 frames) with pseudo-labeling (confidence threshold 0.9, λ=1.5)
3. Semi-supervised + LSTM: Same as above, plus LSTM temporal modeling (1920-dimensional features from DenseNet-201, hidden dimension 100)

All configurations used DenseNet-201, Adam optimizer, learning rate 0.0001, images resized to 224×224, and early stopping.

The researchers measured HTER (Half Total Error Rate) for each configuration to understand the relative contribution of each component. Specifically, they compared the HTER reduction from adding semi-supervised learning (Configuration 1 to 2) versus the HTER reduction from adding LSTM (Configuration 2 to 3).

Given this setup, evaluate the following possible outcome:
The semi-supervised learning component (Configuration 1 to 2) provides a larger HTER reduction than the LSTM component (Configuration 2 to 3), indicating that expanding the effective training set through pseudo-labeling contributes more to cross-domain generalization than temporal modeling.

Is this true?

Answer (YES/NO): NO